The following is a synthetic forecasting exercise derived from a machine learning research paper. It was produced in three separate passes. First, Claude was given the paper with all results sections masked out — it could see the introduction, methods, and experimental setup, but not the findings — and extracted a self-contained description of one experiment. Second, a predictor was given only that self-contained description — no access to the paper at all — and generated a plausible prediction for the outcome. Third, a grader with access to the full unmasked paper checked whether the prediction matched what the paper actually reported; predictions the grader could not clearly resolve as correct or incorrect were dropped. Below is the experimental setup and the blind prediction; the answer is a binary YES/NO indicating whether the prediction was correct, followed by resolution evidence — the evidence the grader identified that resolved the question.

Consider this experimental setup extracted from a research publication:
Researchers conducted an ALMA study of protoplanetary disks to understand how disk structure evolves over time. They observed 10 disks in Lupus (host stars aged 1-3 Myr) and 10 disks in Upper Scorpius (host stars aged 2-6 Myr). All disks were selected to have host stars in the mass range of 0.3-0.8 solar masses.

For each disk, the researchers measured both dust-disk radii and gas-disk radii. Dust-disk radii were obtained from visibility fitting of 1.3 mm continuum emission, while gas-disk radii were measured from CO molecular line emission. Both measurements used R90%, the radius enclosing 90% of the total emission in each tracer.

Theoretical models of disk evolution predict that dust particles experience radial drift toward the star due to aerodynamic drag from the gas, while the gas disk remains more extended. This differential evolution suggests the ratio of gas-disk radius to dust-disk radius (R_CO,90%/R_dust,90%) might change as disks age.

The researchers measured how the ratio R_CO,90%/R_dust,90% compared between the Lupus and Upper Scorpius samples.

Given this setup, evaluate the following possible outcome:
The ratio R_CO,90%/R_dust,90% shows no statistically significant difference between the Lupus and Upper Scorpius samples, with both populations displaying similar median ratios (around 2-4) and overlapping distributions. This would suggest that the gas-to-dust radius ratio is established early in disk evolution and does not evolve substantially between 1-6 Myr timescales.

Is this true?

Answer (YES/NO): YES